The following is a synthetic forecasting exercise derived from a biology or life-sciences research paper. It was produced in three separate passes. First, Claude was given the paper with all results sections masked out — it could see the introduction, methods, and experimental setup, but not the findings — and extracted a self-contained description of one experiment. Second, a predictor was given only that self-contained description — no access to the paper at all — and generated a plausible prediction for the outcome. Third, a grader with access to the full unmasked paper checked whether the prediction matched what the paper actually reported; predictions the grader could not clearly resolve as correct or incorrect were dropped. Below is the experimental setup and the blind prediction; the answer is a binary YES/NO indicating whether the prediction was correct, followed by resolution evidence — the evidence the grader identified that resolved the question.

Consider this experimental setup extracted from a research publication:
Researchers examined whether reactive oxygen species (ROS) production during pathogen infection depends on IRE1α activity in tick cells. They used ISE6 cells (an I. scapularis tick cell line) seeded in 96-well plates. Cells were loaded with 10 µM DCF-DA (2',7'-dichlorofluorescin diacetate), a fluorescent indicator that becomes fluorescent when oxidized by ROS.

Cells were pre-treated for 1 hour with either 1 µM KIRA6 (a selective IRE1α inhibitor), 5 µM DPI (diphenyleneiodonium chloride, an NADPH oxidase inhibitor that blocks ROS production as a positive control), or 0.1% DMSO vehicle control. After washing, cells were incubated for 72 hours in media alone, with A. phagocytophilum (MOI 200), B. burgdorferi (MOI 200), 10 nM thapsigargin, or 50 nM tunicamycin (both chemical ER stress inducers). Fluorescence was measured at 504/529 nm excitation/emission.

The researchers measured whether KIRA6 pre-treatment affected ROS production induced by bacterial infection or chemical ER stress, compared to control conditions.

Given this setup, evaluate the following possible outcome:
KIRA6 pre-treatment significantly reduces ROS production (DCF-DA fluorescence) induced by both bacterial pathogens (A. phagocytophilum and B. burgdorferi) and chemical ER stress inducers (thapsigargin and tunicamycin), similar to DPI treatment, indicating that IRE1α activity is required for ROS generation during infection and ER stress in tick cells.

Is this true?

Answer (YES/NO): NO